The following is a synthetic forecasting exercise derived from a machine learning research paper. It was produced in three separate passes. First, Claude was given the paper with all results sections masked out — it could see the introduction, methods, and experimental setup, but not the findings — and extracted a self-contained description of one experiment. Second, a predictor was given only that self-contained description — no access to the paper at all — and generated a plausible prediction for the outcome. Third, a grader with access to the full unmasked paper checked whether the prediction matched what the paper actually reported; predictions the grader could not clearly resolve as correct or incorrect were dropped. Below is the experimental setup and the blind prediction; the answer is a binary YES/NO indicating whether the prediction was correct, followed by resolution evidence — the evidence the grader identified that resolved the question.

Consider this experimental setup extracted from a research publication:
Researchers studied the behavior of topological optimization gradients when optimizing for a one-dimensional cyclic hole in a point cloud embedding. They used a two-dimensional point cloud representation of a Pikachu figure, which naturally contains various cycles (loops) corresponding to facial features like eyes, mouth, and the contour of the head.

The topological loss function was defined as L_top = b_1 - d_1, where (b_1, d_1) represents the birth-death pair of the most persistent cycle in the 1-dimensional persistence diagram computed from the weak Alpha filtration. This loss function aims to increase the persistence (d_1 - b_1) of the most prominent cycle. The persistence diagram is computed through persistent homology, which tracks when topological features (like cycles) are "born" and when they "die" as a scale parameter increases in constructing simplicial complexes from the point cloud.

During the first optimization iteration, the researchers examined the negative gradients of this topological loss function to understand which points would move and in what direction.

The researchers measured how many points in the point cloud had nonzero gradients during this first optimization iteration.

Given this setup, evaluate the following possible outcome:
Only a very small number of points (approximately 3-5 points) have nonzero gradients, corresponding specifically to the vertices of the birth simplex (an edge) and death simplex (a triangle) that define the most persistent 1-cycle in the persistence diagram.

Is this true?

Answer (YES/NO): NO